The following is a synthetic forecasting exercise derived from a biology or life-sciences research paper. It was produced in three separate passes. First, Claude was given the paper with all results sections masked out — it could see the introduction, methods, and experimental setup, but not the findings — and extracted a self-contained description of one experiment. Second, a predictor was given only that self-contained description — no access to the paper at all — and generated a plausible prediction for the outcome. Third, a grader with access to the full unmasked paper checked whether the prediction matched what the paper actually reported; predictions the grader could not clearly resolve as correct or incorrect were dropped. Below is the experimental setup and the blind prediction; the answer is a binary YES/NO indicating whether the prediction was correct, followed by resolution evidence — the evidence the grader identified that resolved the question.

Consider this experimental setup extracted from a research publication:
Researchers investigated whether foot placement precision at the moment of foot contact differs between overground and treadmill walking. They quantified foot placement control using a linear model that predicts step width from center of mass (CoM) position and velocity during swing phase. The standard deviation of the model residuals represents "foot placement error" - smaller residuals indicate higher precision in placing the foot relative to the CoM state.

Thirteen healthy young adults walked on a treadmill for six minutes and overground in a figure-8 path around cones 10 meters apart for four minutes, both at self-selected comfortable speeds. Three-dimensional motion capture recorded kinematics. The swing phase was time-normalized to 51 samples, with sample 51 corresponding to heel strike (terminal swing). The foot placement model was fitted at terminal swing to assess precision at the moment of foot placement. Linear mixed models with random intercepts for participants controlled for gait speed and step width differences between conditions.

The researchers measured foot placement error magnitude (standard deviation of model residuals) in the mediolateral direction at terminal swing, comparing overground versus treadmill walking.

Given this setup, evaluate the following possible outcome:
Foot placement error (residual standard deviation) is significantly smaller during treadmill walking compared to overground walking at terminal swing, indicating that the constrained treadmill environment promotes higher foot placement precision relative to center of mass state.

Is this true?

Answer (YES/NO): NO